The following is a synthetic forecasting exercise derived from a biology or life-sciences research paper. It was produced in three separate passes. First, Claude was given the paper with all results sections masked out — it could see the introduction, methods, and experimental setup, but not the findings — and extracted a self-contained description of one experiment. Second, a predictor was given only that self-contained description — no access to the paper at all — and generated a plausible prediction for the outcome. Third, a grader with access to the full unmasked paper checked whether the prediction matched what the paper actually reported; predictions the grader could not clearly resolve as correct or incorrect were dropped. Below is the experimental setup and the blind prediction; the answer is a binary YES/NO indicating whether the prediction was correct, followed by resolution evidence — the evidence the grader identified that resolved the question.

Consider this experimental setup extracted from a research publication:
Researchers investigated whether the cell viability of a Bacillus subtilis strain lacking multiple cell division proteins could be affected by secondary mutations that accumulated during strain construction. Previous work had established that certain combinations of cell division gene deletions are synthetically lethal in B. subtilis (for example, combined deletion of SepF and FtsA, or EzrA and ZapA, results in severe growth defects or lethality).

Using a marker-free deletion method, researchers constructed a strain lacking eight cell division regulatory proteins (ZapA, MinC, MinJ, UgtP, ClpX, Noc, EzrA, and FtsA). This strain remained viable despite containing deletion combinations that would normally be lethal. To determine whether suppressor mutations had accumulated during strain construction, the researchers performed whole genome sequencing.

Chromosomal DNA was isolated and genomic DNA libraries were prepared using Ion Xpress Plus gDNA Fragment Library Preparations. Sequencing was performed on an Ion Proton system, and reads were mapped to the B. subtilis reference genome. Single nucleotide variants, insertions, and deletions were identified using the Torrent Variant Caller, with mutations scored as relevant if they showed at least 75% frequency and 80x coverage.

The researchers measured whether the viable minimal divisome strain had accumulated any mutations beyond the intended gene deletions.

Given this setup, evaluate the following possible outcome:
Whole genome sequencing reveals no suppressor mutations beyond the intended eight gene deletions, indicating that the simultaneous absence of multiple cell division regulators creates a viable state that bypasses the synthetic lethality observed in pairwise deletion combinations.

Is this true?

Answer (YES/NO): NO